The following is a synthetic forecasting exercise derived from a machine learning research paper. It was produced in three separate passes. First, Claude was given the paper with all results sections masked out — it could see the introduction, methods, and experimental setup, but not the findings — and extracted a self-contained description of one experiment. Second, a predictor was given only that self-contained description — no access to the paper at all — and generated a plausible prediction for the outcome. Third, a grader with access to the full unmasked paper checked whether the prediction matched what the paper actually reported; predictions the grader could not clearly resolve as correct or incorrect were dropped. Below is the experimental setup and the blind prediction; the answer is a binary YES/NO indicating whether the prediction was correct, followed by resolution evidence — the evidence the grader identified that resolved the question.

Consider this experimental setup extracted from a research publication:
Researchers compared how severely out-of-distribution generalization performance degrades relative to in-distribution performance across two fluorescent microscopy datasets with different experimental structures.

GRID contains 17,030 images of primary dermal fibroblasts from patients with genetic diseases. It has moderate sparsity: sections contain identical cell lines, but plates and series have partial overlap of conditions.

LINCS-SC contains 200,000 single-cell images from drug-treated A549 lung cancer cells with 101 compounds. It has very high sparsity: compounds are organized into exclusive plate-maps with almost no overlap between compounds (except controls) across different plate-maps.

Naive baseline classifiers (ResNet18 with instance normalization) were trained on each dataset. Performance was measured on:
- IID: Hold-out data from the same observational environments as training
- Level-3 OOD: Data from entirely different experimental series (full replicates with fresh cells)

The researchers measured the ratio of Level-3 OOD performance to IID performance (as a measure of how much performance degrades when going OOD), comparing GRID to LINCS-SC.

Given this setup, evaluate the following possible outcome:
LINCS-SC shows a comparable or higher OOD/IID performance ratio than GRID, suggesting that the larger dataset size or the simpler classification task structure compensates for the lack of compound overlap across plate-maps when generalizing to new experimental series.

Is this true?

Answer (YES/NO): NO